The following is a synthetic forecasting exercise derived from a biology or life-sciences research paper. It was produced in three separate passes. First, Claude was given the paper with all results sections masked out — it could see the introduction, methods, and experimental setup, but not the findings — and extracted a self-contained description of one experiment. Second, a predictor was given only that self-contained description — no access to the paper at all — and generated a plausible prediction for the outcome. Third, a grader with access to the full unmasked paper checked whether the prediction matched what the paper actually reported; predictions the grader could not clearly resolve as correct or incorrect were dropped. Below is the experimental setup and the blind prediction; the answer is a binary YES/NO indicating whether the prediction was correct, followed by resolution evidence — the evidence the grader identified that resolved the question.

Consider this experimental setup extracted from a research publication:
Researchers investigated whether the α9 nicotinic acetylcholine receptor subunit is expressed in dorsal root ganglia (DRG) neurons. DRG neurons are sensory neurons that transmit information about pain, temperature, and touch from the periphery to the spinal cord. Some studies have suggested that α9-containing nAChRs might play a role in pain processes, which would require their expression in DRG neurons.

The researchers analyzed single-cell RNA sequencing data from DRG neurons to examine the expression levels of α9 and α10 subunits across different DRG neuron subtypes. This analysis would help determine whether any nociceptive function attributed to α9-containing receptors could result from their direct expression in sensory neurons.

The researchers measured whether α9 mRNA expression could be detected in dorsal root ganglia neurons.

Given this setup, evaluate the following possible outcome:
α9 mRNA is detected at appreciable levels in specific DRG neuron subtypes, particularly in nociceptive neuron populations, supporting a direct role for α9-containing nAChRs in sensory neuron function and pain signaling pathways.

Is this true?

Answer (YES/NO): NO